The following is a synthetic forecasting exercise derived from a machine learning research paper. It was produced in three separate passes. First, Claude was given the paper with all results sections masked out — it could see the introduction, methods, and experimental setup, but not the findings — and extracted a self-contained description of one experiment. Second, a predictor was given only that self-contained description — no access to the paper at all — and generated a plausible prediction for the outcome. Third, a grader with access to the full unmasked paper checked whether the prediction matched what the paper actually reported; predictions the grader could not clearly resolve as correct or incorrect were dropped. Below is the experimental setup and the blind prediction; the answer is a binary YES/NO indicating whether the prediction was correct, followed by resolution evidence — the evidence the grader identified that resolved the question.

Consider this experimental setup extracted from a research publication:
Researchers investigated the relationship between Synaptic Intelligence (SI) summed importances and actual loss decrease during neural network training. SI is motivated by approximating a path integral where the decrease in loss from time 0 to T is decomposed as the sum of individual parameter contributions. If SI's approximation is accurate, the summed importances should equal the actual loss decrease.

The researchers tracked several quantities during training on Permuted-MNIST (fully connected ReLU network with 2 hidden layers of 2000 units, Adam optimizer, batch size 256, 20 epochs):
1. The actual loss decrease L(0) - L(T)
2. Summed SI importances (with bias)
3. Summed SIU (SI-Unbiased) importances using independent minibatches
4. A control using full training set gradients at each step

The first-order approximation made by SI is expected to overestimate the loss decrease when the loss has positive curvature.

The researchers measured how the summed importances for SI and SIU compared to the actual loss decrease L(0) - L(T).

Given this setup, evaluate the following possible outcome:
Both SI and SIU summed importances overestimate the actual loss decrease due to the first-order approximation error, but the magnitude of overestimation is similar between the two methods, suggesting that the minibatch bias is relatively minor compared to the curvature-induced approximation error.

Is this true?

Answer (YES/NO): NO